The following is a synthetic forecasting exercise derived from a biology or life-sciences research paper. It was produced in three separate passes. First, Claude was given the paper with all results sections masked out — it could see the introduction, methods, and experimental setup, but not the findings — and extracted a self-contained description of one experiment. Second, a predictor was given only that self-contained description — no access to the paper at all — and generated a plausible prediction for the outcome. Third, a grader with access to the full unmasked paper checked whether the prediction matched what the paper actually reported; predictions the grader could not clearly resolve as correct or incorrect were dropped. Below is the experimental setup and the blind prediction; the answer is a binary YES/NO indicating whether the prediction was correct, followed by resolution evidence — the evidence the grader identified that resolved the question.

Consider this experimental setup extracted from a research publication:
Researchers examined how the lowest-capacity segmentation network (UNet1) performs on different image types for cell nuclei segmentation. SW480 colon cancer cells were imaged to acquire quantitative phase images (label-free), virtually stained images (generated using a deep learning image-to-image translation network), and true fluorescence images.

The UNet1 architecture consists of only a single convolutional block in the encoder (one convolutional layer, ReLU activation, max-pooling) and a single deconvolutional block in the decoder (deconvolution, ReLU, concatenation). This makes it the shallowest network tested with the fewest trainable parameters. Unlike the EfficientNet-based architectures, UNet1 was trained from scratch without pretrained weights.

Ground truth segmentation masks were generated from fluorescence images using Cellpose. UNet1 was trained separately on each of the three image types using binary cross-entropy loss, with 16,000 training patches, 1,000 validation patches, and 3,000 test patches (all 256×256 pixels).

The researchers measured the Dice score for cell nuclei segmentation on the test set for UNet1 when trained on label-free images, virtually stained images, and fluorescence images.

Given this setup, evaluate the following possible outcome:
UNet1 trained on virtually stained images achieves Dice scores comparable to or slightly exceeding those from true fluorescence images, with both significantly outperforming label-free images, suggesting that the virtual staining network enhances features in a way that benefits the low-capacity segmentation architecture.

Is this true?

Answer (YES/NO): NO